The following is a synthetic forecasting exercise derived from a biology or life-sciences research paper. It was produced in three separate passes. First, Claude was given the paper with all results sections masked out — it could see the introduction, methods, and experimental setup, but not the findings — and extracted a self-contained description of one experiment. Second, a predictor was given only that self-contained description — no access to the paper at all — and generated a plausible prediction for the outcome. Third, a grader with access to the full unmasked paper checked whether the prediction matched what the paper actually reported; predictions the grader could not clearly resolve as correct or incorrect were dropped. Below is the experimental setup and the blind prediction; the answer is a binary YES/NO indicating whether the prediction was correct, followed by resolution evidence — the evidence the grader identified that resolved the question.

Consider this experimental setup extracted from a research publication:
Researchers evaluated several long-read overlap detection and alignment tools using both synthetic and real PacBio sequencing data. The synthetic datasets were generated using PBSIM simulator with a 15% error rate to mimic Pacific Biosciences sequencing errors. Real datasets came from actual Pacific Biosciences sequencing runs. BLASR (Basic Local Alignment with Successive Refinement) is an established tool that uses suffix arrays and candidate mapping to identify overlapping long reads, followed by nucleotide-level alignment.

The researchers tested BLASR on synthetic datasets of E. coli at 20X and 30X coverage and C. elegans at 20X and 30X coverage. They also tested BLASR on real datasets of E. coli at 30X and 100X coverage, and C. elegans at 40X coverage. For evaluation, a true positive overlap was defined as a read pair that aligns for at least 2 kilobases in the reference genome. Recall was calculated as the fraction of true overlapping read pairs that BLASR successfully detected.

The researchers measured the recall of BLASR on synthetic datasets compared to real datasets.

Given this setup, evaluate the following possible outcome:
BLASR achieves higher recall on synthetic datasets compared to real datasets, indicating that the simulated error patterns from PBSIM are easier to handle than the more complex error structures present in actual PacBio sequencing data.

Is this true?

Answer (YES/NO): YES